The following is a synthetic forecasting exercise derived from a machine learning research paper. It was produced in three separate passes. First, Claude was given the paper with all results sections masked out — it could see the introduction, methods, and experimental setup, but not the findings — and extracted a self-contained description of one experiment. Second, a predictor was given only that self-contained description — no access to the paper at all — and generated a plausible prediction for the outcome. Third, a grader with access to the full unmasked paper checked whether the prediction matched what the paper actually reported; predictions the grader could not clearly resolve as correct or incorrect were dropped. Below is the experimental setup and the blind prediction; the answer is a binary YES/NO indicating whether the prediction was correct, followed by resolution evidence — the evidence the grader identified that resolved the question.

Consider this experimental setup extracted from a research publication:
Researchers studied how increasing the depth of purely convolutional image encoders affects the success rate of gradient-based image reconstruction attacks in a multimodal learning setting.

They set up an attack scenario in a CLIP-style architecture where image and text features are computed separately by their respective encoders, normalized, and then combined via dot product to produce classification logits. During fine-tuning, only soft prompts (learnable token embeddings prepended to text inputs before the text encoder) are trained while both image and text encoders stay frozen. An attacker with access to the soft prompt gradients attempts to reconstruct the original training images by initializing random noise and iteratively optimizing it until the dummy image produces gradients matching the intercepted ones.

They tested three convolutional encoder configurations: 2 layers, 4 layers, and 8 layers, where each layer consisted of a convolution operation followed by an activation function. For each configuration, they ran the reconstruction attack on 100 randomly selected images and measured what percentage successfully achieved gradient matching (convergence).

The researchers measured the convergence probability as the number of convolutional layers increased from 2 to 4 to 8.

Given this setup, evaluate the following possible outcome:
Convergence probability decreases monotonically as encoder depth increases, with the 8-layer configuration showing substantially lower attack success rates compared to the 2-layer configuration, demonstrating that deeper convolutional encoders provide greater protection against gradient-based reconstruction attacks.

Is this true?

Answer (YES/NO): YES